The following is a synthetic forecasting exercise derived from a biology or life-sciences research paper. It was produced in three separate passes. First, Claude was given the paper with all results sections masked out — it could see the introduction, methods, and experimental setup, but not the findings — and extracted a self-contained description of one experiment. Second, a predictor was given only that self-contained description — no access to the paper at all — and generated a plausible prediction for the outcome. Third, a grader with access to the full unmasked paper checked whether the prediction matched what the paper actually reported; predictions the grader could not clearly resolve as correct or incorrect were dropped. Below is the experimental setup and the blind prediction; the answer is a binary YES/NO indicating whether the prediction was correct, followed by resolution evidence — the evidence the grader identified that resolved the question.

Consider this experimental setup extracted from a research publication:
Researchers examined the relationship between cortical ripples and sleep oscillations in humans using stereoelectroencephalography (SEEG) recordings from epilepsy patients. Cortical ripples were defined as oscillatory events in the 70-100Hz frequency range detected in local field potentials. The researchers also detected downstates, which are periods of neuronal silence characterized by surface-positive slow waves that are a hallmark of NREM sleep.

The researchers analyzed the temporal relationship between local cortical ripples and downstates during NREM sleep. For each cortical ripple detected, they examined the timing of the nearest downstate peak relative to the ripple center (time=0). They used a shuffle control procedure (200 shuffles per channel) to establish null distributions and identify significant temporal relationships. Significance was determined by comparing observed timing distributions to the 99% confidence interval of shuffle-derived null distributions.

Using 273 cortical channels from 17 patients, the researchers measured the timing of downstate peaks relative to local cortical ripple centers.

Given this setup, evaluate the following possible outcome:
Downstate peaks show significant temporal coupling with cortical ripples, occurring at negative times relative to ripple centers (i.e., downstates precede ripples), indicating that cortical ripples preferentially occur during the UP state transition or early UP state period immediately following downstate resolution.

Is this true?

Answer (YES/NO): YES